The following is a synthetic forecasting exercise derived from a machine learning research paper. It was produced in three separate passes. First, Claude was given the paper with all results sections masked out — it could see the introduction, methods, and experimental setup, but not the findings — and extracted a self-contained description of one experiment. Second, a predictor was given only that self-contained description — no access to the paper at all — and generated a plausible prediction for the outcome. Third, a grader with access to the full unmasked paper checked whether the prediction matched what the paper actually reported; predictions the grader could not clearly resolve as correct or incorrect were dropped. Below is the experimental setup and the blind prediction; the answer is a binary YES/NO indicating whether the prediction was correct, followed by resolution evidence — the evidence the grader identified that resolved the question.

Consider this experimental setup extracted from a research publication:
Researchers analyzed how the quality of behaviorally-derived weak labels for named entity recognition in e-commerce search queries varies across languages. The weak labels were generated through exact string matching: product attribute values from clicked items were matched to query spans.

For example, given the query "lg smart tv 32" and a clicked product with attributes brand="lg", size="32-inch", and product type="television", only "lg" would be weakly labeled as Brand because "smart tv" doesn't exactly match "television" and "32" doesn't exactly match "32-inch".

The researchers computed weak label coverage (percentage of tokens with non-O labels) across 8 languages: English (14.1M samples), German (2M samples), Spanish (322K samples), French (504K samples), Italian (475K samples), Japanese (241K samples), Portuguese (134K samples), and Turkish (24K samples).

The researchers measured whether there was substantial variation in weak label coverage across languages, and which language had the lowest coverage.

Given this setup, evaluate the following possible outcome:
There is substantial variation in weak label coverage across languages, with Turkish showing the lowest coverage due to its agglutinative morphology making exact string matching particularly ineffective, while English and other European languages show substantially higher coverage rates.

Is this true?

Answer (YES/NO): NO